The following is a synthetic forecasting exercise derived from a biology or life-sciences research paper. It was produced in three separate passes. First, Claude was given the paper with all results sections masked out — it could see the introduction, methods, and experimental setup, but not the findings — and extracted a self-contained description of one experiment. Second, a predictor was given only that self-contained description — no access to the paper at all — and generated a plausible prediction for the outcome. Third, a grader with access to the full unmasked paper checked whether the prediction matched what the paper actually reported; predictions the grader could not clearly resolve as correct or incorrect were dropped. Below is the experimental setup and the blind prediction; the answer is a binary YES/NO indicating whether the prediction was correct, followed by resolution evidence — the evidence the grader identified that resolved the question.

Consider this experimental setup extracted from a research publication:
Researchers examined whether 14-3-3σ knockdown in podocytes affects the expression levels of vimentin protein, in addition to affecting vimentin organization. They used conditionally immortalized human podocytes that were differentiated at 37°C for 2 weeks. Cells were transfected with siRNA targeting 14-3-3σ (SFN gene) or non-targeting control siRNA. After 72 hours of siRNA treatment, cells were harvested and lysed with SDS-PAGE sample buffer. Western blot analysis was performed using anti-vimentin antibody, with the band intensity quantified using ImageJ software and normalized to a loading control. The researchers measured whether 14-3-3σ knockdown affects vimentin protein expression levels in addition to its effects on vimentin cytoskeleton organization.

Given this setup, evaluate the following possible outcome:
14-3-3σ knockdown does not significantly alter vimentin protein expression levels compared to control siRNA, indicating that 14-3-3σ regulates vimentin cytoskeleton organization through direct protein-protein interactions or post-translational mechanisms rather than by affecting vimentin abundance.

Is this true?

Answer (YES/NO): NO